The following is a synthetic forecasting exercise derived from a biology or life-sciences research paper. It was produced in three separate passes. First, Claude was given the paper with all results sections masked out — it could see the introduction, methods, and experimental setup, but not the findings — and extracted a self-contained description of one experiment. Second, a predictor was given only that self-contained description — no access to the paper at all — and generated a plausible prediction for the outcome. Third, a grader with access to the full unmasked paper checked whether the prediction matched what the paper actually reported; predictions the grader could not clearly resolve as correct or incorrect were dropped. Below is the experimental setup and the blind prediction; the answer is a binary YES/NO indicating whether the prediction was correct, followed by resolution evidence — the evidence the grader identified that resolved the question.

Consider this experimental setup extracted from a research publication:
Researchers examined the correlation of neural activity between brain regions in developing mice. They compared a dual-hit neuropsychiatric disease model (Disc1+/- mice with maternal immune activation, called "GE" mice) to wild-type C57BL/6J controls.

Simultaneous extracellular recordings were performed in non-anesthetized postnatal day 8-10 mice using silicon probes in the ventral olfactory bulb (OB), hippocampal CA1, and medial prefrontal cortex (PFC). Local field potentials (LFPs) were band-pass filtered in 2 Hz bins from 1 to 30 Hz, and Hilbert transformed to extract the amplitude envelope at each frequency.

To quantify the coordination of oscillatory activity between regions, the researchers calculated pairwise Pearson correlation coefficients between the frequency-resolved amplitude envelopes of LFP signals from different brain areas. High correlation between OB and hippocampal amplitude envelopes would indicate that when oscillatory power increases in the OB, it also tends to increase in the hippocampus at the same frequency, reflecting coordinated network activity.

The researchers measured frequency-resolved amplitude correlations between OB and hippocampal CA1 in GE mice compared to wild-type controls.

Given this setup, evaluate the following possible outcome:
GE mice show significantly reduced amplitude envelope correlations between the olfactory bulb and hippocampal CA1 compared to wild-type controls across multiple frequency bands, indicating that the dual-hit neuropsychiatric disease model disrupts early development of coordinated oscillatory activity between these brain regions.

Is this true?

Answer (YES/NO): YES